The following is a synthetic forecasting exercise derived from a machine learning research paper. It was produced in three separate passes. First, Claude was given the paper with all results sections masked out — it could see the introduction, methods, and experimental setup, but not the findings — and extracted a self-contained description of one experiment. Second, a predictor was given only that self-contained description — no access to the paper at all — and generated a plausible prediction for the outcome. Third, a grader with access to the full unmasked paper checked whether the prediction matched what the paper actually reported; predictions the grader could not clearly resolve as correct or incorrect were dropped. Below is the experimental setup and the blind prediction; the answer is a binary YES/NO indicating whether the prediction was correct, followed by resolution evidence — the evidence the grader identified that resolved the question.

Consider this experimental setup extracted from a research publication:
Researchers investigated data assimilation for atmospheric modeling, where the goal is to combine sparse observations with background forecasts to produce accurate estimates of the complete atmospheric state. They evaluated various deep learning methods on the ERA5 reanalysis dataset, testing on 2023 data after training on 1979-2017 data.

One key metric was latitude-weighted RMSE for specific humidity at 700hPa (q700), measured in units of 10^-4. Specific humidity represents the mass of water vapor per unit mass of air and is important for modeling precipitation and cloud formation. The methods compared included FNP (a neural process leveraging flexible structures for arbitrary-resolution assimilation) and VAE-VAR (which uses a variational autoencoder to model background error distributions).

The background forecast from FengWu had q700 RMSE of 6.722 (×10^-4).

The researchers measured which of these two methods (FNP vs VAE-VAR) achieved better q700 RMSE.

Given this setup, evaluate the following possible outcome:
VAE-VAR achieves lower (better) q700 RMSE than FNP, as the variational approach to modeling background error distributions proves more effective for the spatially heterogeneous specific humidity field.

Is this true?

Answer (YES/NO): NO